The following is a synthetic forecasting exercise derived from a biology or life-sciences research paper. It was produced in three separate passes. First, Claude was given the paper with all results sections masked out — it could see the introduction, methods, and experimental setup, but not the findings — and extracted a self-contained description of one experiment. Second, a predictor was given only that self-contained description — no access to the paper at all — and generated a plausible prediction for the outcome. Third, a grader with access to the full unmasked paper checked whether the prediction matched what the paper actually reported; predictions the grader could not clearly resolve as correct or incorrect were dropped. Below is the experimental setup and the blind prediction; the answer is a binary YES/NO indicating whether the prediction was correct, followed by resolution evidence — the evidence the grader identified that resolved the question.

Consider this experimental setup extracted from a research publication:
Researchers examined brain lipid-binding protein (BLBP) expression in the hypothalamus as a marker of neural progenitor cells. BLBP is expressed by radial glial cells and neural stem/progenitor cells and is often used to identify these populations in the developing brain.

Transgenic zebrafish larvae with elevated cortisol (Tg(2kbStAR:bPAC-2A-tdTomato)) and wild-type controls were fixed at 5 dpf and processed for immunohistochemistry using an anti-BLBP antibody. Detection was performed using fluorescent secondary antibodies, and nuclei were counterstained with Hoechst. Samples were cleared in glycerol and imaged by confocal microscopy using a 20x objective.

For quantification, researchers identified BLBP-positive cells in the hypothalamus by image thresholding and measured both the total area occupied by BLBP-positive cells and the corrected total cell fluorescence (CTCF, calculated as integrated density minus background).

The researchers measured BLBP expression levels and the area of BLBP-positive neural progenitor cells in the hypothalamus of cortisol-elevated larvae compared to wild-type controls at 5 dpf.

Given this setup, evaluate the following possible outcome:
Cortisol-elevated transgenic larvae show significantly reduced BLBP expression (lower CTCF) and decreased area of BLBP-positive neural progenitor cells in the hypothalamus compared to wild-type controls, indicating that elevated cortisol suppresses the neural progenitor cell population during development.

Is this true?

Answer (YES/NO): NO